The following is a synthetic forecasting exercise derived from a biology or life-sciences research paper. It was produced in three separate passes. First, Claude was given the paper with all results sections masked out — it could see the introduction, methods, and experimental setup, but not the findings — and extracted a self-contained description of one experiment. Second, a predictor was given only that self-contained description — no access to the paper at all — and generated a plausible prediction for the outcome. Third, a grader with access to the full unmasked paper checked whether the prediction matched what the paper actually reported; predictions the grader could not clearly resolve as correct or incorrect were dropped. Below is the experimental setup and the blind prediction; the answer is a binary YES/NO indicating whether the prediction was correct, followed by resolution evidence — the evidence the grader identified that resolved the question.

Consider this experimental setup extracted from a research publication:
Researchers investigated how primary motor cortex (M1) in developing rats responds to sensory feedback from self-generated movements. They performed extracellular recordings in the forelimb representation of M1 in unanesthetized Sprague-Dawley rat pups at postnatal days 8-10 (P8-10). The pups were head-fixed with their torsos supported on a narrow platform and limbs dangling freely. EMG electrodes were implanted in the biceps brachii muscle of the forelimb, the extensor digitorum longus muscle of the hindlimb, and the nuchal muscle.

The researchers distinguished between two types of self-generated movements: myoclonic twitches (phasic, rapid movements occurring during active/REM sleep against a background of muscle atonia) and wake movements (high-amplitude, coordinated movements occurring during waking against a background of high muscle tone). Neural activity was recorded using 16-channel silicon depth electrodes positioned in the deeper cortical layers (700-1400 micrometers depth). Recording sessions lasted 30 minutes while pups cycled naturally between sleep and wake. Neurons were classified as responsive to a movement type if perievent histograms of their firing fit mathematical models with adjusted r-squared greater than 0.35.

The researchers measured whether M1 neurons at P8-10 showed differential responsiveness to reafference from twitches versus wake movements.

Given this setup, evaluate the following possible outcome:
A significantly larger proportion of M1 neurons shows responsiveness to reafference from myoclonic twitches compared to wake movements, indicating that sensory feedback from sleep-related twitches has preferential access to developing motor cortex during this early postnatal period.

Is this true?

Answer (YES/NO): YES